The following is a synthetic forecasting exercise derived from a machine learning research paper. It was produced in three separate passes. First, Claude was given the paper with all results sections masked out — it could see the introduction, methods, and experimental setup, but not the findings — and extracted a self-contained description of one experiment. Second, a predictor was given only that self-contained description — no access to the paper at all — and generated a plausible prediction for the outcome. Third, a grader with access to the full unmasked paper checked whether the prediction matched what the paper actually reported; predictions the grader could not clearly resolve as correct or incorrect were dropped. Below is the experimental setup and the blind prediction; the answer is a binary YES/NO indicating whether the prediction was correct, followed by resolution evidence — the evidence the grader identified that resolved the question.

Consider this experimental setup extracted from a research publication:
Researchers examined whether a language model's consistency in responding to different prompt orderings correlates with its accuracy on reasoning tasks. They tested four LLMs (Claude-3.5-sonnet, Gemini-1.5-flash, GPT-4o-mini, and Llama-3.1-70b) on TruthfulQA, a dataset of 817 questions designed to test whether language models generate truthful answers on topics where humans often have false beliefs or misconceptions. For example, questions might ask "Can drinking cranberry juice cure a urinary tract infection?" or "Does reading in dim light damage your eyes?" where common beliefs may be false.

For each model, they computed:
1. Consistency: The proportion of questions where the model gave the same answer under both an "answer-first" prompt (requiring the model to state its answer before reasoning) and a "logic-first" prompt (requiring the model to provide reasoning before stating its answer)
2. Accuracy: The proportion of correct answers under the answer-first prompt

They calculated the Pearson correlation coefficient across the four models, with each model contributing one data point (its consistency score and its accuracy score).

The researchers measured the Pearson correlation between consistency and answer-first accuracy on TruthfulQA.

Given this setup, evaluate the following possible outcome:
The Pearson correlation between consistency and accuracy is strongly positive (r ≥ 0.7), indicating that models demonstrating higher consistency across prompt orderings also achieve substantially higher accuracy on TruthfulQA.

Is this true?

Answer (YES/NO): YES